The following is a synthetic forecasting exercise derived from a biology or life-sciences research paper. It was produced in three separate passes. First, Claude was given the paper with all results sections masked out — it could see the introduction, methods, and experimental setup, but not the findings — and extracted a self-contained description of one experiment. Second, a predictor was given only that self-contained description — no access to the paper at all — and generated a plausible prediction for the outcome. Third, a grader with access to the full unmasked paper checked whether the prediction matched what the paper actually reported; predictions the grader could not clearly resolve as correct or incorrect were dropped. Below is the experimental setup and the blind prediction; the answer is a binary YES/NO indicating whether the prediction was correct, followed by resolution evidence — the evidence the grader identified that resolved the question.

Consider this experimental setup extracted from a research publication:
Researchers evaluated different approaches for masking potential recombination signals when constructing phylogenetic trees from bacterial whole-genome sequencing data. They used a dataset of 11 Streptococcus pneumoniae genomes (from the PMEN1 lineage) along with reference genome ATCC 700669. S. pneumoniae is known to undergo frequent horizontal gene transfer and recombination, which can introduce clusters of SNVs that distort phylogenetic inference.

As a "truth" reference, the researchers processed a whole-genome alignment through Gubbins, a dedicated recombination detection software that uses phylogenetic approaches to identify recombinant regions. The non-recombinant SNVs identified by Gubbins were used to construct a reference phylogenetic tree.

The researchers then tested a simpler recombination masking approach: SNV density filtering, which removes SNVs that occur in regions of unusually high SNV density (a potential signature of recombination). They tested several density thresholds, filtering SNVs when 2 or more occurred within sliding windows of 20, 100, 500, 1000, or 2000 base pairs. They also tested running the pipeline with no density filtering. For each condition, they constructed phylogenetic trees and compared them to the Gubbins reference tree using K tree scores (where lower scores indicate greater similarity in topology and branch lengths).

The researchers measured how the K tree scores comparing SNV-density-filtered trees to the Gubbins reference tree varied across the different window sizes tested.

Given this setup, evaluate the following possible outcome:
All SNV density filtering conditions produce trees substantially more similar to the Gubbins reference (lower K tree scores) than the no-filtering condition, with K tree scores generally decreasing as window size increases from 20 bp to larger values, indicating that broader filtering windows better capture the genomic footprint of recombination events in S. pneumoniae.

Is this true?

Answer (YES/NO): NO